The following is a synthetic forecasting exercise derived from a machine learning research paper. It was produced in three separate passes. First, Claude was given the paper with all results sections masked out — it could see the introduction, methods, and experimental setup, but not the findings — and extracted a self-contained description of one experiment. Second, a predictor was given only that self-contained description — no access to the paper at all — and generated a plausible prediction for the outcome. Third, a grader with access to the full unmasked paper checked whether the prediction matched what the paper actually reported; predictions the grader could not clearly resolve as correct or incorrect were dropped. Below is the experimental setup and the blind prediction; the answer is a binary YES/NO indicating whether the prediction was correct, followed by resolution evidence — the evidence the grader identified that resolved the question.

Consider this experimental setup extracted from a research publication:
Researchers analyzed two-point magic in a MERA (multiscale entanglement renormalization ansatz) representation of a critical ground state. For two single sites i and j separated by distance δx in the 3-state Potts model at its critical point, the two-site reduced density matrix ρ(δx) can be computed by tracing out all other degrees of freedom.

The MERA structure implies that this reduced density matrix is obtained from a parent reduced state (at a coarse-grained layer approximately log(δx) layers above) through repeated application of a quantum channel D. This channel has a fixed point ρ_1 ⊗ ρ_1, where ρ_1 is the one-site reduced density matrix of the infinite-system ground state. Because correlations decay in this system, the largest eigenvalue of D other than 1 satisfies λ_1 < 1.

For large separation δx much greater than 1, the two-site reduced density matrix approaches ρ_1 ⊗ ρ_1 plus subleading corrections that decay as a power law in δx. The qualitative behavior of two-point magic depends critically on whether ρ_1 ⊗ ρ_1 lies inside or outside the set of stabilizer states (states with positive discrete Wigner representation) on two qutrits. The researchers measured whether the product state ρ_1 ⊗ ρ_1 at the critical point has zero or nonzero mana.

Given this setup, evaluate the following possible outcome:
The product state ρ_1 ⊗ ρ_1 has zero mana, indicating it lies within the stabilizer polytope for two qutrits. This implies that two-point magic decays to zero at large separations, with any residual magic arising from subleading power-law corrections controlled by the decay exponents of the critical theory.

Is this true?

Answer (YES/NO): YES